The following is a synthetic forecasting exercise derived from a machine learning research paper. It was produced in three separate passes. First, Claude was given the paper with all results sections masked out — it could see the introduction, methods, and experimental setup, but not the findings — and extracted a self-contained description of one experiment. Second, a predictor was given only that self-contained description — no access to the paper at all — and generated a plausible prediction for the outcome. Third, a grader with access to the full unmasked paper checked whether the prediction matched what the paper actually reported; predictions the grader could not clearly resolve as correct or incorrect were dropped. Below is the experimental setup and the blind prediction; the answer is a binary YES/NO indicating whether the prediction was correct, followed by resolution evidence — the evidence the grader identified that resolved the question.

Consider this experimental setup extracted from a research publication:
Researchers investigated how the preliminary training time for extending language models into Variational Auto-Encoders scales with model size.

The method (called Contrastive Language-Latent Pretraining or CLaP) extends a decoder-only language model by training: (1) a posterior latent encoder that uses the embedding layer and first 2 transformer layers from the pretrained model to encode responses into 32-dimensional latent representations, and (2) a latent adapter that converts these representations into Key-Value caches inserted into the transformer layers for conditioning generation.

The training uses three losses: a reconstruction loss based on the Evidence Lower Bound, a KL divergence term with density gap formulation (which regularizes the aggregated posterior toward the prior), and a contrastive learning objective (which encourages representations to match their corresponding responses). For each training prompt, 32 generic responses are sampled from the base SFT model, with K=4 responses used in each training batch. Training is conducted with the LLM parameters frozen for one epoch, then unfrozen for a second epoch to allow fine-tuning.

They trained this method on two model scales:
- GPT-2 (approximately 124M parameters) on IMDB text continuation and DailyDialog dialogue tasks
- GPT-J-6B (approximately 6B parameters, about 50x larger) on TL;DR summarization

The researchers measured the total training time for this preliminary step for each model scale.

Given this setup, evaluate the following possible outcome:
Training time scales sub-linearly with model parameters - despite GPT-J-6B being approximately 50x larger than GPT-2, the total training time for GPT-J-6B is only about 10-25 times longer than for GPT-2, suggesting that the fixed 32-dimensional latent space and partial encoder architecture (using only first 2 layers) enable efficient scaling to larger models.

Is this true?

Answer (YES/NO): YES